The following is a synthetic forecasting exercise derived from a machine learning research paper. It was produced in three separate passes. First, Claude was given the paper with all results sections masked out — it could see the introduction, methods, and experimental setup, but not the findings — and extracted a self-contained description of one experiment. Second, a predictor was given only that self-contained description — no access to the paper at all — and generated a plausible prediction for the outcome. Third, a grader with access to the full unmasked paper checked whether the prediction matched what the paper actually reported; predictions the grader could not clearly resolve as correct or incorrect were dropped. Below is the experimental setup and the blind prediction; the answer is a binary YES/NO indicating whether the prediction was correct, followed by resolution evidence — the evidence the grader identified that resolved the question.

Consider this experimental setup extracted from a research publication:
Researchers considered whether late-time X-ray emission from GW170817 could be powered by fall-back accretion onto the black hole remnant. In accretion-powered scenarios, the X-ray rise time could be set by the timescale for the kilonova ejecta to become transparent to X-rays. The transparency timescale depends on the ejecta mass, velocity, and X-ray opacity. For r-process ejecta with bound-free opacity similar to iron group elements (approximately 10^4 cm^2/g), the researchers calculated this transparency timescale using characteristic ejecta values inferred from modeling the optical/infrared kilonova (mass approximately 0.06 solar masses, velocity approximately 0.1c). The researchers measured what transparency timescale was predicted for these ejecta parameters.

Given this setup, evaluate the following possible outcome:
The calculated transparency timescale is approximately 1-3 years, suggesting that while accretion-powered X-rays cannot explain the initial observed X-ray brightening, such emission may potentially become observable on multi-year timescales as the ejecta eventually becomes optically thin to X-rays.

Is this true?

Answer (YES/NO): NO